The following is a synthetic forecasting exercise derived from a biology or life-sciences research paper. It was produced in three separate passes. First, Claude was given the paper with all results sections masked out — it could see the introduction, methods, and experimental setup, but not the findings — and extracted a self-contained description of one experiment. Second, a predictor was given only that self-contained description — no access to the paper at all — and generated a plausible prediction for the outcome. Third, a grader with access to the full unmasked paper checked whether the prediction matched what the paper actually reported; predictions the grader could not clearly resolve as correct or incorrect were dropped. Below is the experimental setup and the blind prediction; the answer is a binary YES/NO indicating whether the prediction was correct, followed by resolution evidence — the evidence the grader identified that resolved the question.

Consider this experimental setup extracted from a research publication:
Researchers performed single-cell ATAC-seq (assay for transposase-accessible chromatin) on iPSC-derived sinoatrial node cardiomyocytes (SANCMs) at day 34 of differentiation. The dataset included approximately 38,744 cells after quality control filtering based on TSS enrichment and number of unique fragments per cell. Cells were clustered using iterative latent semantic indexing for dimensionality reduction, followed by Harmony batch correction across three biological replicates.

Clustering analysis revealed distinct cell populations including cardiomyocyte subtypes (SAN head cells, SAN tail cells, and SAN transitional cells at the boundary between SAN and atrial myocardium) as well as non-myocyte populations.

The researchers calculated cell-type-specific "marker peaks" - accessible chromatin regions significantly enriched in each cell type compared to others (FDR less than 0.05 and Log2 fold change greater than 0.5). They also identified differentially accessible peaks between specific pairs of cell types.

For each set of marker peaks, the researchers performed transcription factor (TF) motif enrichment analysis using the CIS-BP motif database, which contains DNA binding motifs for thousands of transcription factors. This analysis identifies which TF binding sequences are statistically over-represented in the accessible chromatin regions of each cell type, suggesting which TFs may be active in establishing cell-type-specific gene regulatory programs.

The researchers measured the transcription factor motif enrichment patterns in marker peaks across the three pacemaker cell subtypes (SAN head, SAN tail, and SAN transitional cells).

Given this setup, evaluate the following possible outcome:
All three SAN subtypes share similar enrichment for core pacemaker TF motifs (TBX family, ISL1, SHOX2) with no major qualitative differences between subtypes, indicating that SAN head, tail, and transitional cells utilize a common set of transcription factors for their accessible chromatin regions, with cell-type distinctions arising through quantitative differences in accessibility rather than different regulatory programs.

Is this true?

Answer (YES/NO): NO